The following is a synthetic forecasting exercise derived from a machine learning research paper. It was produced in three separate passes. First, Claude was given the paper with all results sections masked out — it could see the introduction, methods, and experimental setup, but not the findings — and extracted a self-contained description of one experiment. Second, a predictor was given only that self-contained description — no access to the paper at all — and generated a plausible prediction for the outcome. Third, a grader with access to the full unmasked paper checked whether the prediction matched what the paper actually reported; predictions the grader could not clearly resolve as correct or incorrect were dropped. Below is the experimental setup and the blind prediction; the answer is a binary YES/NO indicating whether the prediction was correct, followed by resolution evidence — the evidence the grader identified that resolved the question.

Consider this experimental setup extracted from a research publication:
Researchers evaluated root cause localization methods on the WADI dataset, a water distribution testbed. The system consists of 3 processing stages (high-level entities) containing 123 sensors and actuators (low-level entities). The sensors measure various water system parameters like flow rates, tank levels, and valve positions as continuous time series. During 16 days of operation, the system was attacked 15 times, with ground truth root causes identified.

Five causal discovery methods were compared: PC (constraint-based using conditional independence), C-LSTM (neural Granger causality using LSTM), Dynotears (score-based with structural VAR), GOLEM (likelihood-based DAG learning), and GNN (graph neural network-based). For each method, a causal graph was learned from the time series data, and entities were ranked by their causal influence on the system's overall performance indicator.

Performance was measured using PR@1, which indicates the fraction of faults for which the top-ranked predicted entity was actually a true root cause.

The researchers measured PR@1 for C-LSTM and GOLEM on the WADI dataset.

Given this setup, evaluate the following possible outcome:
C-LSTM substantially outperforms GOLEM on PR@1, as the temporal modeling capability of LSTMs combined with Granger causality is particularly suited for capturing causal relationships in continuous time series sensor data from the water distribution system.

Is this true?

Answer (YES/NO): NO